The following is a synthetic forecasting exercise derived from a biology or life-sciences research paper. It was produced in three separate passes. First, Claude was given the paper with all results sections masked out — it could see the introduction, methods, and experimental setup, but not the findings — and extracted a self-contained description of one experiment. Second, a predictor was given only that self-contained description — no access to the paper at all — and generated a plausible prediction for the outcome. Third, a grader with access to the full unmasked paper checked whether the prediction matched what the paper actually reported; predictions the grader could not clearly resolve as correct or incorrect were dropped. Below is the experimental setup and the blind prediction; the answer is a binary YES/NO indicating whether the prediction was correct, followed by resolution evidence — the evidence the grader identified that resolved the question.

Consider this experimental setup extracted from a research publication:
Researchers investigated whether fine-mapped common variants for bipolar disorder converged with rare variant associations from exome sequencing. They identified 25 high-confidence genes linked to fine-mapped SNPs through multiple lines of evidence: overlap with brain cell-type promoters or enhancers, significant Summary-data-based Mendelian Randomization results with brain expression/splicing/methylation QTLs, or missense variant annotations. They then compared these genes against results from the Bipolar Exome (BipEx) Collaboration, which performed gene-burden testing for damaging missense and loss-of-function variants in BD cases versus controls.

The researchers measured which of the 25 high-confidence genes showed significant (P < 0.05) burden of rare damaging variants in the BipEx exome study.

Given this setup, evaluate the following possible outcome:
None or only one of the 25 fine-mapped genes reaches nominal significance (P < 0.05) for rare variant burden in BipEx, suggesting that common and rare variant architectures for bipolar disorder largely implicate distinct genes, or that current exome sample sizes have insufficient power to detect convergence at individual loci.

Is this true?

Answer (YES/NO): NO